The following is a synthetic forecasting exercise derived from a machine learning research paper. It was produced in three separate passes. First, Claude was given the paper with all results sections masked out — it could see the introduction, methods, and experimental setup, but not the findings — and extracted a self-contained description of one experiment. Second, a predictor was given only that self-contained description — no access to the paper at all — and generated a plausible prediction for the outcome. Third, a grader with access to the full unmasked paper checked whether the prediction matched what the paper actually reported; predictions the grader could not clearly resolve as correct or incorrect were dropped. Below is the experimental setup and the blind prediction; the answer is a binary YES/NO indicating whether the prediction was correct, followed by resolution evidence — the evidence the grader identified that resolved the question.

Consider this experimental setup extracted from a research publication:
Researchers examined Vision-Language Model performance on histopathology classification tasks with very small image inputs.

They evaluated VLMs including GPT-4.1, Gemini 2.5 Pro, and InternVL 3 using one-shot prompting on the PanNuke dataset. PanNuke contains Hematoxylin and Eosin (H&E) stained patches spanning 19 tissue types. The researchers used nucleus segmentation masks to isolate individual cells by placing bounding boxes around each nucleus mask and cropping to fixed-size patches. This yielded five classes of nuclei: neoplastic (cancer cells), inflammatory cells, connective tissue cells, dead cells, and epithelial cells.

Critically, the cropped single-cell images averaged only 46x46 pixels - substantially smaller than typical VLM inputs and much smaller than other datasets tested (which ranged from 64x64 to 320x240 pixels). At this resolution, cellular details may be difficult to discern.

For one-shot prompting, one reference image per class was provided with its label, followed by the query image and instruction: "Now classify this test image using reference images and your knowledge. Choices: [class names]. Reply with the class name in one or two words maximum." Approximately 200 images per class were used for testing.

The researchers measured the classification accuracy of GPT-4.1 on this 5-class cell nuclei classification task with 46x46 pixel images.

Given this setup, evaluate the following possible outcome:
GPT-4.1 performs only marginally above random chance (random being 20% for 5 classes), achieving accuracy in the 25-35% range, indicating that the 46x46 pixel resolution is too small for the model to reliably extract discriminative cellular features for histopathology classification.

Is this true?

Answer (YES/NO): NO